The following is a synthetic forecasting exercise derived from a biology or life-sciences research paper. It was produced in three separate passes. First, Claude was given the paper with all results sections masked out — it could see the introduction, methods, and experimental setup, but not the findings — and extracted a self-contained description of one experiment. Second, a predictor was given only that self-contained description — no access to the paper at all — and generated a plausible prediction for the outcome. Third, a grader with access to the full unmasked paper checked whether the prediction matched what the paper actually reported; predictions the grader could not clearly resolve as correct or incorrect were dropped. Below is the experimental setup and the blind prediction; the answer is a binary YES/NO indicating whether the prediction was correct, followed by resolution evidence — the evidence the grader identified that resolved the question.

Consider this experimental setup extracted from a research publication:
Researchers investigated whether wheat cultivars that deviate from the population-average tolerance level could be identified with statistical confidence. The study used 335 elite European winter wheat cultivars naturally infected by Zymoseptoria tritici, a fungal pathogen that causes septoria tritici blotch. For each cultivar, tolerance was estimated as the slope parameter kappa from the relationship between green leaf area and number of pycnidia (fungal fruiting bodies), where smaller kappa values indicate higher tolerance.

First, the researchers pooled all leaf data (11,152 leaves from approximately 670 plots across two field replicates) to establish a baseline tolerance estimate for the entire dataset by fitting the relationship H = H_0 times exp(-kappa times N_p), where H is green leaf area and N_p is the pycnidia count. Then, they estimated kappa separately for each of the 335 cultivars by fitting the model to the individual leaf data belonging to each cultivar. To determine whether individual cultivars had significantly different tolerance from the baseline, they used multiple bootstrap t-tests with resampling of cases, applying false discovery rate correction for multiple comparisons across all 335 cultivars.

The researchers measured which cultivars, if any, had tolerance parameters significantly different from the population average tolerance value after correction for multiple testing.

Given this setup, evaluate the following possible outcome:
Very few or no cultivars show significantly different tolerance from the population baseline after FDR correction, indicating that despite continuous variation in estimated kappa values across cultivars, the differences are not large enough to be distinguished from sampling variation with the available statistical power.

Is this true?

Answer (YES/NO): NO